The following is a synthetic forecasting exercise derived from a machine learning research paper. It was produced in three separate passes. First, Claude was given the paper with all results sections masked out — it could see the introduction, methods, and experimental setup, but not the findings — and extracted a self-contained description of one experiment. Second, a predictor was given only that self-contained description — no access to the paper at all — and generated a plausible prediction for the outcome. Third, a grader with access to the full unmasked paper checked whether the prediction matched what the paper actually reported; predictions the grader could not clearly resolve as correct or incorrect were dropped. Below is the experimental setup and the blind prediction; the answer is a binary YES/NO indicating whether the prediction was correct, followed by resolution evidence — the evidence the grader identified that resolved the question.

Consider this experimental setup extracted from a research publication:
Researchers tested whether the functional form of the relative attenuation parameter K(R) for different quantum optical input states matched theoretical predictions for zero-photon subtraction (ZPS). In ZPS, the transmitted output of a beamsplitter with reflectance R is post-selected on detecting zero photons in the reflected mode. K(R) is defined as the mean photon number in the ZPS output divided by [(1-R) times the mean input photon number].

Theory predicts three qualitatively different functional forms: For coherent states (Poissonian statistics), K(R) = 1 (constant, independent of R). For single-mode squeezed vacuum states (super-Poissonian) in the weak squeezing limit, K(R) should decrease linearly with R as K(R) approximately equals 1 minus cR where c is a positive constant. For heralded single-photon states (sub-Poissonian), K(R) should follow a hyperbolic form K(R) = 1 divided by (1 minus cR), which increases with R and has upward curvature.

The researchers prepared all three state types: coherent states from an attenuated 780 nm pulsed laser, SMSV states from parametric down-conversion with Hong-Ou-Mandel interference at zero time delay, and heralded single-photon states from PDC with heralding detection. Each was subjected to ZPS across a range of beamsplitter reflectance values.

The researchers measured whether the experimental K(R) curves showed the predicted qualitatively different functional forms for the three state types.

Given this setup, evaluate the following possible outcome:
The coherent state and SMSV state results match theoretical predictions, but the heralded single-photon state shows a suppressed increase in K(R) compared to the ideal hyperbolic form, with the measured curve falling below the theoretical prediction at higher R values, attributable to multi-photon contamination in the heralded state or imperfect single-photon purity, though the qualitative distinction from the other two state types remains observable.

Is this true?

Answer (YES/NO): NO